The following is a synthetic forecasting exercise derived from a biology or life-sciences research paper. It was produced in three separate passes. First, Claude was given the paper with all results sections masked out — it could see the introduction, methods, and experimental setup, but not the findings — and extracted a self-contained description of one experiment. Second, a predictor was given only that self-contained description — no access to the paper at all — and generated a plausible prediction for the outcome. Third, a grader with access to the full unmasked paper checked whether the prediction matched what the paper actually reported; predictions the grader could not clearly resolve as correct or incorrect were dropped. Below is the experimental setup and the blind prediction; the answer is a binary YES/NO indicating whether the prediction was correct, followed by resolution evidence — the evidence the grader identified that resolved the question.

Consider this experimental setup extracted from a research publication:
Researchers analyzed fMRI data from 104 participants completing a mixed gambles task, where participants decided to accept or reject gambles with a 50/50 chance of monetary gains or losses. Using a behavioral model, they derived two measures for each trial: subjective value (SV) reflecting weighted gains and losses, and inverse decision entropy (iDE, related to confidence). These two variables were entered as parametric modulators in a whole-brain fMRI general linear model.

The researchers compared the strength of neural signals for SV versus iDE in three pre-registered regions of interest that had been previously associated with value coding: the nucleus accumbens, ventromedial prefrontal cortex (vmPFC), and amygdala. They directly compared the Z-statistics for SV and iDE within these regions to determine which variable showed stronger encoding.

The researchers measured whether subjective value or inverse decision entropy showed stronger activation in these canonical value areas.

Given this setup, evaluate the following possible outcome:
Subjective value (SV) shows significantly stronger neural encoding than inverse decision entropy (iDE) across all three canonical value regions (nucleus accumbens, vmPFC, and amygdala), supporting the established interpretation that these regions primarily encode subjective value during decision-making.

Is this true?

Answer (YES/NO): NO